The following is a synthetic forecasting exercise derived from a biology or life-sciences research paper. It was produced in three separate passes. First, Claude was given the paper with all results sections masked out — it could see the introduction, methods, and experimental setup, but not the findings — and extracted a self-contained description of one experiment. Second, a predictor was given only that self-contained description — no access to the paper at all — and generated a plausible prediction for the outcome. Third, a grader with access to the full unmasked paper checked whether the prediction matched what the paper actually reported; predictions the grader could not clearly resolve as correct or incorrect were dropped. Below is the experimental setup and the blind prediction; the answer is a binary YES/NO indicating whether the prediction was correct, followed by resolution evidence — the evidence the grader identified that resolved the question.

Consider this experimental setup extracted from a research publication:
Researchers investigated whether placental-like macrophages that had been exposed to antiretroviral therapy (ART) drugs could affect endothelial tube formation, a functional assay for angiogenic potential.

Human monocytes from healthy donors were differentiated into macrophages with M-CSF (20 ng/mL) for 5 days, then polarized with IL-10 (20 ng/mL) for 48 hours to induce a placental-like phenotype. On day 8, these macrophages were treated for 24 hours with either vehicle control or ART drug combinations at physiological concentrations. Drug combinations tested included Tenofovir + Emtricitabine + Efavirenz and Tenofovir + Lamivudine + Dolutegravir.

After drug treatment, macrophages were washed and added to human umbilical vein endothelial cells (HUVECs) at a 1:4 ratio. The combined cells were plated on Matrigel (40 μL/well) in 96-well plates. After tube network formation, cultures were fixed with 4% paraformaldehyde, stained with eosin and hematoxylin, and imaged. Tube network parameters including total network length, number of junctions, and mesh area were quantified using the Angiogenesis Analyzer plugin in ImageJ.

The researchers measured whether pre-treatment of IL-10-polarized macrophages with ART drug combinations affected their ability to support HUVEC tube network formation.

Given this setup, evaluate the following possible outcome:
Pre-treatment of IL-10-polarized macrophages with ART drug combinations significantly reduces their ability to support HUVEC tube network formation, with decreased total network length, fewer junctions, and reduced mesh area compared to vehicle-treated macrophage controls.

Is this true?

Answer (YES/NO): YES